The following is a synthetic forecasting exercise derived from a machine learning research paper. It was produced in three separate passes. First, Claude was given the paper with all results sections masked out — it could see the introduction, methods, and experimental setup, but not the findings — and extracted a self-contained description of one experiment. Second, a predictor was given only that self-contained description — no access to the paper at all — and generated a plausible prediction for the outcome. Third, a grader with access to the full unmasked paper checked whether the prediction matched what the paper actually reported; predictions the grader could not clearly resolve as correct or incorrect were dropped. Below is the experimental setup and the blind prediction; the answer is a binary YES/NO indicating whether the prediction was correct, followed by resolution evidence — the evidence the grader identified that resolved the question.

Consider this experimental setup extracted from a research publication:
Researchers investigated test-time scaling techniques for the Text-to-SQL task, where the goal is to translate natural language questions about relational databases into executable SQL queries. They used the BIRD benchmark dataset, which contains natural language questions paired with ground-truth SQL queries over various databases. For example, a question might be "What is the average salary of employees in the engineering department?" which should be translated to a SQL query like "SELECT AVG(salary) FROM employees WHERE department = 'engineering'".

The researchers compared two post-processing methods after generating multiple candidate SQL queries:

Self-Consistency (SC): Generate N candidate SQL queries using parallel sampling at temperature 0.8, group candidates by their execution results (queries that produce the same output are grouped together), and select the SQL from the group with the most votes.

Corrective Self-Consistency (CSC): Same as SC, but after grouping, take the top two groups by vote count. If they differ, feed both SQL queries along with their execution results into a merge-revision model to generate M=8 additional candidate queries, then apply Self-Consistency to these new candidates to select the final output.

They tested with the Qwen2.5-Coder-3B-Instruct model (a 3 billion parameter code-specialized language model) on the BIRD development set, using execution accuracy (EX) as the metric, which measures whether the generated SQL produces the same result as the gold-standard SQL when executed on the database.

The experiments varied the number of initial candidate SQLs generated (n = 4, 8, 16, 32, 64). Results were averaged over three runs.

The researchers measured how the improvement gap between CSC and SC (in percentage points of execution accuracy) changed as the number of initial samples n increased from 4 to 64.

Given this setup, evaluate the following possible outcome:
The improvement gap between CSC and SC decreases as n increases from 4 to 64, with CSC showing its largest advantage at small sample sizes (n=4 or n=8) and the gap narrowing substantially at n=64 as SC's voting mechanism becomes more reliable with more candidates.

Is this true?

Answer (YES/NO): NO